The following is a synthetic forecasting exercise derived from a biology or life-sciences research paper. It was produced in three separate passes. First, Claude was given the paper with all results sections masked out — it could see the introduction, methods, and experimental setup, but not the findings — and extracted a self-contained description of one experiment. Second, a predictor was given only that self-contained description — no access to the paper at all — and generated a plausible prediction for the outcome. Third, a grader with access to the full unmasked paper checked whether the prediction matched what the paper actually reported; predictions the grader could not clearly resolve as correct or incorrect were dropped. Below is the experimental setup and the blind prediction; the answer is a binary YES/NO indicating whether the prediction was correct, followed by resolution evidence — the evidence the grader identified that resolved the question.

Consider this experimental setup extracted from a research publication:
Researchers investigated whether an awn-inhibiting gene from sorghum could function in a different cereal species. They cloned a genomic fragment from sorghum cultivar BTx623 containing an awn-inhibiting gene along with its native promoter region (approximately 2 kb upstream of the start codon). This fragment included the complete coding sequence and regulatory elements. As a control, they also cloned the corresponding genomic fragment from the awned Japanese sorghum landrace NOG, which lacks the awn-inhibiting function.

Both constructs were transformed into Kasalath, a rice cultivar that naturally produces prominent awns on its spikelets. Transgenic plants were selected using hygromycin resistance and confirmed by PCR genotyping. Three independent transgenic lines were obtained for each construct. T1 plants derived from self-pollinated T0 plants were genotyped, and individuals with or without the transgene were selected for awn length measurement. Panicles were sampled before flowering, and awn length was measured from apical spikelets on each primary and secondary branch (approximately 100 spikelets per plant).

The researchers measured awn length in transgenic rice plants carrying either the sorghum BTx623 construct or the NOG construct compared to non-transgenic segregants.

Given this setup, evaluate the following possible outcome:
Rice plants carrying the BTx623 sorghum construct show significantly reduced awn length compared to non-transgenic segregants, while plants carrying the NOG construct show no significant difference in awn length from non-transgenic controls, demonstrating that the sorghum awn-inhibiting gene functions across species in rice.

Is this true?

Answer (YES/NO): YES